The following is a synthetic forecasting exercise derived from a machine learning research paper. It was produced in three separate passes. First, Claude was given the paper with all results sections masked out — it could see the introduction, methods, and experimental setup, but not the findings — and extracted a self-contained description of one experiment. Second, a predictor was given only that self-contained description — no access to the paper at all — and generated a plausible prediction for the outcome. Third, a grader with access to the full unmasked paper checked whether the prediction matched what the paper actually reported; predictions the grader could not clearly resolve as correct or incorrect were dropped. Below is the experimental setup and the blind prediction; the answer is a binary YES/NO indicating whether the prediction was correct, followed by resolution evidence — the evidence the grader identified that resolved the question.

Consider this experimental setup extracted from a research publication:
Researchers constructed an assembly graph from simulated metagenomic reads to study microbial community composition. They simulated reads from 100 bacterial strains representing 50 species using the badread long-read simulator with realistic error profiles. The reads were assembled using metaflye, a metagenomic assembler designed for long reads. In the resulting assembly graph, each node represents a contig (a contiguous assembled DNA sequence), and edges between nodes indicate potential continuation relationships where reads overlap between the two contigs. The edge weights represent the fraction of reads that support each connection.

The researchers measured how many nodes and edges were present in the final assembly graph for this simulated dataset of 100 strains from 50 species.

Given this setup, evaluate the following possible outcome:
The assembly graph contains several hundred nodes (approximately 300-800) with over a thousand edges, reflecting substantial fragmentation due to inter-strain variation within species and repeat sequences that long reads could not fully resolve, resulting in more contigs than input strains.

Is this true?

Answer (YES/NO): NO